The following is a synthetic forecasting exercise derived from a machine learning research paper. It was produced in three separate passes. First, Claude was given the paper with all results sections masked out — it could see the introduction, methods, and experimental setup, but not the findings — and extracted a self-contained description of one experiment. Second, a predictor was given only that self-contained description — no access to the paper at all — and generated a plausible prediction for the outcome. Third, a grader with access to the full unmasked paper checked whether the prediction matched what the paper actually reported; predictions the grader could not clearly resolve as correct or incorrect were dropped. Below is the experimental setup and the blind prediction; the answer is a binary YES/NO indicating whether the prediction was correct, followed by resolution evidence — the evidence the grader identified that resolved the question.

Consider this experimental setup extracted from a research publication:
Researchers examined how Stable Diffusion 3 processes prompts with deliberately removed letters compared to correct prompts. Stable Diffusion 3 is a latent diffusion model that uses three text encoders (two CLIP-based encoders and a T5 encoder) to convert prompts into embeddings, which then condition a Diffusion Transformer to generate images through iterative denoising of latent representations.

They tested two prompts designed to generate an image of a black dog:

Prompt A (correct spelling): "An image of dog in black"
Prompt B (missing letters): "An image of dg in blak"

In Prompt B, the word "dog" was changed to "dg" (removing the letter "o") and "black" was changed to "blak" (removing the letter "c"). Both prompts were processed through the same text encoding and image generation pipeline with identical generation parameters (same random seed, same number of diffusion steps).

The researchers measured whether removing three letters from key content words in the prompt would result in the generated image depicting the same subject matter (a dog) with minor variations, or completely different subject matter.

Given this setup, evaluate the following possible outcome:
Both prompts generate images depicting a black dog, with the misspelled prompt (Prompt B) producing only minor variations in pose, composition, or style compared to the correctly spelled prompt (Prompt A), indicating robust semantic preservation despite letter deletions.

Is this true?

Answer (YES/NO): NO